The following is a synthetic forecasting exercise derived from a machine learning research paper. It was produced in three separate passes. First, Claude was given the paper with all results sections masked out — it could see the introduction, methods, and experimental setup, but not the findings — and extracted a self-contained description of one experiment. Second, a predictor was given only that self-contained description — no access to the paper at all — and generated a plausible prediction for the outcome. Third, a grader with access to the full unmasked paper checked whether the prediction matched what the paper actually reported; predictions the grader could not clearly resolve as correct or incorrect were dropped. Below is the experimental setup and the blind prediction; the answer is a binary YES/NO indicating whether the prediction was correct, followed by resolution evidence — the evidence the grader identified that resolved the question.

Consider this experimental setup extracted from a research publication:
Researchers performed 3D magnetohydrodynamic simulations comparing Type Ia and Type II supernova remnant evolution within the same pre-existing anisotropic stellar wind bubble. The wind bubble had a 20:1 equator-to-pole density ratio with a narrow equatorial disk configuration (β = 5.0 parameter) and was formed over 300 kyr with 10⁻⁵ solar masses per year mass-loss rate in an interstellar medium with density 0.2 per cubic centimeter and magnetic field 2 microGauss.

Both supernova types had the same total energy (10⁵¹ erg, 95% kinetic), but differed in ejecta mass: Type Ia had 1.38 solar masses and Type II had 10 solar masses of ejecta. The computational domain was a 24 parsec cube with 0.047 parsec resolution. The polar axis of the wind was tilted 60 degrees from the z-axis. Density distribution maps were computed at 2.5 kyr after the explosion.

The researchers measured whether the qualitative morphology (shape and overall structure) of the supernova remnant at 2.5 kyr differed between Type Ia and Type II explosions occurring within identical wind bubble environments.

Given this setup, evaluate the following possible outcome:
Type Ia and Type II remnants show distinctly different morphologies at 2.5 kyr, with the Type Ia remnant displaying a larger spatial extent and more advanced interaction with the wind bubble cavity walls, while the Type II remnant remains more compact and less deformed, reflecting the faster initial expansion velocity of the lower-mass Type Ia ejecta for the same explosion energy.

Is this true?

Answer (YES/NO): NO